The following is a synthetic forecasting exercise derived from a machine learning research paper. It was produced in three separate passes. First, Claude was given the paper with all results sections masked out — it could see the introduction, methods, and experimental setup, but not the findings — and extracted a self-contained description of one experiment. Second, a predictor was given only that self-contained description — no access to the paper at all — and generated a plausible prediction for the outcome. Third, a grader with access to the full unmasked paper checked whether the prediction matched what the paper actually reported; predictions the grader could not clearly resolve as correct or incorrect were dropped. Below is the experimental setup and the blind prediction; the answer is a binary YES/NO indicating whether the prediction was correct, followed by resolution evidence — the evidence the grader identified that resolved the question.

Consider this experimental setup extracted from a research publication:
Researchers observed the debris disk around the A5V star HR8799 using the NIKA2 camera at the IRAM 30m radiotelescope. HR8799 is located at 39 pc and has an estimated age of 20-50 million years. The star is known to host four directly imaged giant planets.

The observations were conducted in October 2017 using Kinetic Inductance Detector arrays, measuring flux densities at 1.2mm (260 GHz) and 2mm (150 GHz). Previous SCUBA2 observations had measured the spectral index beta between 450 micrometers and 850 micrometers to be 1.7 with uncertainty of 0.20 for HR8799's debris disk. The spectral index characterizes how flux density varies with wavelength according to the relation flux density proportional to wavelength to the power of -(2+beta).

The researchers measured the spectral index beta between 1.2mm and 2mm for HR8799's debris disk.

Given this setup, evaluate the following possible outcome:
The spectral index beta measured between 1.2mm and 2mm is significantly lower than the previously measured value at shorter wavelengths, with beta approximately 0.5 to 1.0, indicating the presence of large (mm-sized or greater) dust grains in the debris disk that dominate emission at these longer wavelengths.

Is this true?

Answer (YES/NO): NO